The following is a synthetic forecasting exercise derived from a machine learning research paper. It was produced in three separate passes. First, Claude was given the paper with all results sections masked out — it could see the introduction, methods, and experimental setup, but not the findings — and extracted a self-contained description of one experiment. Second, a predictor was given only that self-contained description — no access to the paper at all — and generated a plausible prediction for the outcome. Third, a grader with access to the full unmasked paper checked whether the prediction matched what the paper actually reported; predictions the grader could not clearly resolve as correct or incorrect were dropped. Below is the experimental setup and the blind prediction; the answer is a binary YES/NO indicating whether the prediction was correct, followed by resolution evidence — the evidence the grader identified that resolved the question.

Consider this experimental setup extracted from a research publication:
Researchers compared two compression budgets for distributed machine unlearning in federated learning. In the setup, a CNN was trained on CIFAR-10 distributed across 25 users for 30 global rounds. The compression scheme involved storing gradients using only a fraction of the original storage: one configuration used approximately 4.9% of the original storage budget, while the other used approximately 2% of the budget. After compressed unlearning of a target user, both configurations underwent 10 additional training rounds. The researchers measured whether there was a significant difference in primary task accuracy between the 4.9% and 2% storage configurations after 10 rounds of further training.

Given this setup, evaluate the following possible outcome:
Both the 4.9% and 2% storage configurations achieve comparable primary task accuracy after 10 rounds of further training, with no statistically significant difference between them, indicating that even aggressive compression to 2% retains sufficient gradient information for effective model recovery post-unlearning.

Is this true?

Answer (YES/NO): YES